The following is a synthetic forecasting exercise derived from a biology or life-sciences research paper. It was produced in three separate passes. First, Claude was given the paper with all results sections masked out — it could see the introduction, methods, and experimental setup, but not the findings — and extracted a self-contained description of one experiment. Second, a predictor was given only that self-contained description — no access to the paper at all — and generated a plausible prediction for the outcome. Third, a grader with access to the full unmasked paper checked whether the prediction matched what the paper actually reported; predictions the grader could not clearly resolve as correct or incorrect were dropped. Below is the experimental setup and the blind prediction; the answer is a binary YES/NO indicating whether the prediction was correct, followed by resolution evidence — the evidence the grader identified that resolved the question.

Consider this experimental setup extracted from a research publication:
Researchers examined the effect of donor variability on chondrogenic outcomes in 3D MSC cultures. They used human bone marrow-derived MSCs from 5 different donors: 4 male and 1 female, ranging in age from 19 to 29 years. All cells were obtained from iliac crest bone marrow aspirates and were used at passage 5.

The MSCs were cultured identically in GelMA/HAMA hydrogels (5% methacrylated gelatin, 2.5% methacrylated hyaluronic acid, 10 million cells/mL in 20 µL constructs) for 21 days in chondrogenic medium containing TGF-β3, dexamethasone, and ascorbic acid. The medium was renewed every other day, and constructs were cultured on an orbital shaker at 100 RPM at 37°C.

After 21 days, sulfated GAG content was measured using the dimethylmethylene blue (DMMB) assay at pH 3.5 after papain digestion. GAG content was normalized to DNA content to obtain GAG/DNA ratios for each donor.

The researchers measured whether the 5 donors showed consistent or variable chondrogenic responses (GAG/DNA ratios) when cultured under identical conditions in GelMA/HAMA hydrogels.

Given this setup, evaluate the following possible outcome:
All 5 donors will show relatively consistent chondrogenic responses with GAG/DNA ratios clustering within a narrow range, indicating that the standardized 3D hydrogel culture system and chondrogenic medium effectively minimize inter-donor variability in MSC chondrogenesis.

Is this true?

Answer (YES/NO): NO